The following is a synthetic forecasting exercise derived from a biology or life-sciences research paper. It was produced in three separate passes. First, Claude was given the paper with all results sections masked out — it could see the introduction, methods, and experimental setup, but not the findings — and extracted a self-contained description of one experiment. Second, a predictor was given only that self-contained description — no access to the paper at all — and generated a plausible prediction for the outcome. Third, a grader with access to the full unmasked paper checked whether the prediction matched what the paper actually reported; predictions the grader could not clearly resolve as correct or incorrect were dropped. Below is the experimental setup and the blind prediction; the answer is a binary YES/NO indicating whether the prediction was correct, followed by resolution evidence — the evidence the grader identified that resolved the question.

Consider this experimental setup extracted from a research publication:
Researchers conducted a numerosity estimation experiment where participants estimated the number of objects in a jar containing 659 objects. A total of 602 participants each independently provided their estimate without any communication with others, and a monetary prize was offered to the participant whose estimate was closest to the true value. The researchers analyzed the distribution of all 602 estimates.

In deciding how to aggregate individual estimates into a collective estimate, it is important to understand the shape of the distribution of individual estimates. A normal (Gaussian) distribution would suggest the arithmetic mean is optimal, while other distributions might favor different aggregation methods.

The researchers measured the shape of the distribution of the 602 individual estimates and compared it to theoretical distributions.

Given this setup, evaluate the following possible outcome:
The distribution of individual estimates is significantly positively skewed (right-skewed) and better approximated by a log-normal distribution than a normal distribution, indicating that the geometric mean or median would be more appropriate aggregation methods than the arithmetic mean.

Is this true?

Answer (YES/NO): NO